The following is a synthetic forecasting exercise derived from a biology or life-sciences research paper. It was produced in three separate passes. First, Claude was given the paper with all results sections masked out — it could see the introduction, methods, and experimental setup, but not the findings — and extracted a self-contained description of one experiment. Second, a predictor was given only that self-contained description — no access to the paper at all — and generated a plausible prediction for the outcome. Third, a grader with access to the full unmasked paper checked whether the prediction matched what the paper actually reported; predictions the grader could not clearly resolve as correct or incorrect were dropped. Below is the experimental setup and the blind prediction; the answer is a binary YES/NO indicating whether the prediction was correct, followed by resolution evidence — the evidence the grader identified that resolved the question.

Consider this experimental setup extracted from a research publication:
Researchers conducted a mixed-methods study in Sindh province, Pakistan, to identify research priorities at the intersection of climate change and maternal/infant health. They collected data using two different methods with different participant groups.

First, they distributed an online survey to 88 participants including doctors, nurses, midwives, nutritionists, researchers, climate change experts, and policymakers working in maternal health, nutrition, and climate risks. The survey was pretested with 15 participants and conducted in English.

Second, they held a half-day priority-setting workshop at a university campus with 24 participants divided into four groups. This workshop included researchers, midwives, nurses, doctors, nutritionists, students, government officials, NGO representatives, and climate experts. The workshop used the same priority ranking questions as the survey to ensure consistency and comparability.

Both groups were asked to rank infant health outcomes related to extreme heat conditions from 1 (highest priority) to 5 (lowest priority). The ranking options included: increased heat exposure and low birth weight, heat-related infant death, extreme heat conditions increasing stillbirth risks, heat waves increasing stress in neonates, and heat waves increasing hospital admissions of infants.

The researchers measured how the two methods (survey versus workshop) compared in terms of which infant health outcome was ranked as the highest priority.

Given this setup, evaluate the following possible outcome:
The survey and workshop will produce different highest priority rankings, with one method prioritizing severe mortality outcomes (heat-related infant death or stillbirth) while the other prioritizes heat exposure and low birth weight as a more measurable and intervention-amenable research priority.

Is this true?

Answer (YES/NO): NO